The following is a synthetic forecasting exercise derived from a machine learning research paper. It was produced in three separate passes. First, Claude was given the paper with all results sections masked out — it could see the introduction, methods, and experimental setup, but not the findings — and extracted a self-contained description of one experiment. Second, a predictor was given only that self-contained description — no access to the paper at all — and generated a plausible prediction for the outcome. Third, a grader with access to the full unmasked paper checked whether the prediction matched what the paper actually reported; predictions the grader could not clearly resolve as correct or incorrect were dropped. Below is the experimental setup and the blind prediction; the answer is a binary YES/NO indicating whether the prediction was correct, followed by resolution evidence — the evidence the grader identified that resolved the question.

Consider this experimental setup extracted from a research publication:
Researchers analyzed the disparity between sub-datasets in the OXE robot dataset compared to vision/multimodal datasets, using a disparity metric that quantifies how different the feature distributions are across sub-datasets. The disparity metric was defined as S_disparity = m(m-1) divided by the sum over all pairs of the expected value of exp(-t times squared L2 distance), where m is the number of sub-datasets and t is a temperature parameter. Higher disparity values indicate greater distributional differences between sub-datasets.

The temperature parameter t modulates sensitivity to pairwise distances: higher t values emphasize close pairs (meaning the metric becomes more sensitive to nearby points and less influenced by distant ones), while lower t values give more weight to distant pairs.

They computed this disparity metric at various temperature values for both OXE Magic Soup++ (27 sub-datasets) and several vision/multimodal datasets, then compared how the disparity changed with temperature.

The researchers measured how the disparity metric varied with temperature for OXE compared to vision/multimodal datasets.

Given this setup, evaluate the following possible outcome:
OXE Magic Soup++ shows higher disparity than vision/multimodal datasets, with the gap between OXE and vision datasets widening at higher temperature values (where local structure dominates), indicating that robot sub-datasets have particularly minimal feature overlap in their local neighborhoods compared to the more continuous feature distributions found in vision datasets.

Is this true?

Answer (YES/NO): NO